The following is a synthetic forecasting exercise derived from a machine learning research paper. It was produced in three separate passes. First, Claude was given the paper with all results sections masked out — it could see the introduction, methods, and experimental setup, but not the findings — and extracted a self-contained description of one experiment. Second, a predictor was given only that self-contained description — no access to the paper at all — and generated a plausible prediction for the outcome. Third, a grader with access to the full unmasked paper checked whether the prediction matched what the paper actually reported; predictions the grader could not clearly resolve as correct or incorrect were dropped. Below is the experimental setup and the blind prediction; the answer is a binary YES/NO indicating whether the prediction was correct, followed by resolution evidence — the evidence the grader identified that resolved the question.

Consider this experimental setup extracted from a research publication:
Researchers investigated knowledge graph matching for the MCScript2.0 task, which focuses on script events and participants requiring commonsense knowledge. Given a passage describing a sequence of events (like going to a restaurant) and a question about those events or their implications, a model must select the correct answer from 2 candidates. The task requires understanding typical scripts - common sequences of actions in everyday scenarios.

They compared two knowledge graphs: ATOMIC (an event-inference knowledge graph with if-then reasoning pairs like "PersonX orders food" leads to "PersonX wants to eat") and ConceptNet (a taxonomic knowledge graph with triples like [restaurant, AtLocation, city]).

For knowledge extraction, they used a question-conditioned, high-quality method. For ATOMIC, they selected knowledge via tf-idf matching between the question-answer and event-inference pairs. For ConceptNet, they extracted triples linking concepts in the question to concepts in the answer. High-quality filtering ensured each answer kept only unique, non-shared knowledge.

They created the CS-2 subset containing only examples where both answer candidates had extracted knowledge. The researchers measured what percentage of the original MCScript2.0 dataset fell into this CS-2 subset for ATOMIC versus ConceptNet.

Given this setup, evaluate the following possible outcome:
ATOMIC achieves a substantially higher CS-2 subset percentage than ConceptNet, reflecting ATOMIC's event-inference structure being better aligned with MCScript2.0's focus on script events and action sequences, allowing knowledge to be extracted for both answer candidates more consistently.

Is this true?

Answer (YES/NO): YES